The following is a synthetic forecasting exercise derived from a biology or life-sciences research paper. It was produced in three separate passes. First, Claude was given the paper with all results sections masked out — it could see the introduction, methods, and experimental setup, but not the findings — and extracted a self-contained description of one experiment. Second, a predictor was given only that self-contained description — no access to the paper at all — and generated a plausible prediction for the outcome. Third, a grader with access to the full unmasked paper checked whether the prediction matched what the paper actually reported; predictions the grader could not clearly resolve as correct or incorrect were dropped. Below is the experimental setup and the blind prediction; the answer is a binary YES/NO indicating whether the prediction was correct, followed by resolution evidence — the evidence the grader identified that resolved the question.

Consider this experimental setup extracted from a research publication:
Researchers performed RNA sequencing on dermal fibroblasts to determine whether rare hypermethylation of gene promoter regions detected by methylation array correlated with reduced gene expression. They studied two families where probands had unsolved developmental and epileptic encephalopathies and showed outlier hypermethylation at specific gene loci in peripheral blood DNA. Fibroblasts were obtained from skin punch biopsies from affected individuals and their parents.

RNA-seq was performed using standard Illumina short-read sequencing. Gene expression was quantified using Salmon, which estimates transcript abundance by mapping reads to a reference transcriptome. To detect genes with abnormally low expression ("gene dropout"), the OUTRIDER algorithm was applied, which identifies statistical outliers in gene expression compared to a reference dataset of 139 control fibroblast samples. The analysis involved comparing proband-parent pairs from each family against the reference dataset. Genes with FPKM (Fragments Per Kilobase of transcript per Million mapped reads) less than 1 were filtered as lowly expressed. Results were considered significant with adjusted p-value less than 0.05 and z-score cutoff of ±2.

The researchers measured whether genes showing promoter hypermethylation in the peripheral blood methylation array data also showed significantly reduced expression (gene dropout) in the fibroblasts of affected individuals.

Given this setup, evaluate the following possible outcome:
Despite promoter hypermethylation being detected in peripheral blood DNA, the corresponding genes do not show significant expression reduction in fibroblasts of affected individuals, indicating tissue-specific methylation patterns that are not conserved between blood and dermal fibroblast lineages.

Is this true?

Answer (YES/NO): NO